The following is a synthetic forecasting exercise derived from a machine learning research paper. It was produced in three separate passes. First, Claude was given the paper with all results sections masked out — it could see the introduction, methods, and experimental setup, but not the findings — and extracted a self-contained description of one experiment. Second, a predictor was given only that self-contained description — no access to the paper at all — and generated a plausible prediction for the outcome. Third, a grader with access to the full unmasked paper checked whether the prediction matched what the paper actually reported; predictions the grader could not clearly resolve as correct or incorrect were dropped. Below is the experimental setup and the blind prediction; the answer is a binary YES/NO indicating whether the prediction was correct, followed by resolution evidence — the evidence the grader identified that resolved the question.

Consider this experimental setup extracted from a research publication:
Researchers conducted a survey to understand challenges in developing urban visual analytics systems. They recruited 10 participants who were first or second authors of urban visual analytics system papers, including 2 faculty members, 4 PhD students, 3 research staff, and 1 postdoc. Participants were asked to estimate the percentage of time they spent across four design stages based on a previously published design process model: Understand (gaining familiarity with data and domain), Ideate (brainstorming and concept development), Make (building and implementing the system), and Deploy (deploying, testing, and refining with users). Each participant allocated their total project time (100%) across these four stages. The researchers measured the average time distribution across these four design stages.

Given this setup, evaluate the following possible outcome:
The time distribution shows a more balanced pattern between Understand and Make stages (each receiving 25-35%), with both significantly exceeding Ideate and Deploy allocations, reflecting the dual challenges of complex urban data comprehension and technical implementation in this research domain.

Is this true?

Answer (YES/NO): NO